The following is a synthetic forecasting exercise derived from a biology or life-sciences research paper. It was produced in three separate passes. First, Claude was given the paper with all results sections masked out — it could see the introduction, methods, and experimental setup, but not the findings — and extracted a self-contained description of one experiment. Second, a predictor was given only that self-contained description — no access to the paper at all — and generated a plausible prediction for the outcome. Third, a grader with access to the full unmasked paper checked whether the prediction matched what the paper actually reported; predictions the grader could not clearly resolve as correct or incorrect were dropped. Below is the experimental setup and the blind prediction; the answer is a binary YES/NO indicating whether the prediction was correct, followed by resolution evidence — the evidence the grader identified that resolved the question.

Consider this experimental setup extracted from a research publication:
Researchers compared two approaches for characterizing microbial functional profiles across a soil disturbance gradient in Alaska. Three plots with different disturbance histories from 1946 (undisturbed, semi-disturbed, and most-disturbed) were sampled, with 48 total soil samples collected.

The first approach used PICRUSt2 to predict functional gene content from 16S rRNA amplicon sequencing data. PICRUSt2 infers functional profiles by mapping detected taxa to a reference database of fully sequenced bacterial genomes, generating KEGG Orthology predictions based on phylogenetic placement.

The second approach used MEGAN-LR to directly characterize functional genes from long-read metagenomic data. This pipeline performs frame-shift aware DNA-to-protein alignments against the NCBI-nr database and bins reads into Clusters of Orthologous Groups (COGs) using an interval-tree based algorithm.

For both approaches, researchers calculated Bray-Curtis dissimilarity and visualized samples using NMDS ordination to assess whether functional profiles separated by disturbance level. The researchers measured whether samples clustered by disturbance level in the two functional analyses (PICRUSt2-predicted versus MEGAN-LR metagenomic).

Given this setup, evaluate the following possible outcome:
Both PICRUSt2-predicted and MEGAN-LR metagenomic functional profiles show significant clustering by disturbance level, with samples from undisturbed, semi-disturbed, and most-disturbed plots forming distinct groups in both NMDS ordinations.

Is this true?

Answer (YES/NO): NO